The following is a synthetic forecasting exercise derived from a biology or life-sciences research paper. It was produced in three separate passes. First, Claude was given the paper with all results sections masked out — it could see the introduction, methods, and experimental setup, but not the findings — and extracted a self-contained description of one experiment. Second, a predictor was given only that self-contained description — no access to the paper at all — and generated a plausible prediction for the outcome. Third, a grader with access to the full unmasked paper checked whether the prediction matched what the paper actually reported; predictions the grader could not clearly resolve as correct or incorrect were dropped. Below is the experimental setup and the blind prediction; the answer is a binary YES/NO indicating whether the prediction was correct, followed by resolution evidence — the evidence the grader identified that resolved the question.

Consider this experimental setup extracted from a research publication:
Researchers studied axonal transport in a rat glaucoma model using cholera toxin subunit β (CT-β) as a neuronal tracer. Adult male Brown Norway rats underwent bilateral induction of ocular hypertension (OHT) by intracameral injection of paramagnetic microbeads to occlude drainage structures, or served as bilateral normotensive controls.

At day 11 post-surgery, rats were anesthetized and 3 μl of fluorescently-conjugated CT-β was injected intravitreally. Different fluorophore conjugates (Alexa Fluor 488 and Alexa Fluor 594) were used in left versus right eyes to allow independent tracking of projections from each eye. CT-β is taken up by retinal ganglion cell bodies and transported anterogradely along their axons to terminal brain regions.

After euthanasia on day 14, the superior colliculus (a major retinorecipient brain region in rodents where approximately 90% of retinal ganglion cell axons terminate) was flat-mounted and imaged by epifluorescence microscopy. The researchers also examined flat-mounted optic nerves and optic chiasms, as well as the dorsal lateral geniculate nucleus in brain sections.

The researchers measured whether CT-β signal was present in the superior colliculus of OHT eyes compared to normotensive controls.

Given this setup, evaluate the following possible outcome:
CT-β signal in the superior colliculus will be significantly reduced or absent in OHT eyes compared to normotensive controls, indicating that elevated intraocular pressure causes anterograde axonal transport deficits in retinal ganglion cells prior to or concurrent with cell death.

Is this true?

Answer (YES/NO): YES